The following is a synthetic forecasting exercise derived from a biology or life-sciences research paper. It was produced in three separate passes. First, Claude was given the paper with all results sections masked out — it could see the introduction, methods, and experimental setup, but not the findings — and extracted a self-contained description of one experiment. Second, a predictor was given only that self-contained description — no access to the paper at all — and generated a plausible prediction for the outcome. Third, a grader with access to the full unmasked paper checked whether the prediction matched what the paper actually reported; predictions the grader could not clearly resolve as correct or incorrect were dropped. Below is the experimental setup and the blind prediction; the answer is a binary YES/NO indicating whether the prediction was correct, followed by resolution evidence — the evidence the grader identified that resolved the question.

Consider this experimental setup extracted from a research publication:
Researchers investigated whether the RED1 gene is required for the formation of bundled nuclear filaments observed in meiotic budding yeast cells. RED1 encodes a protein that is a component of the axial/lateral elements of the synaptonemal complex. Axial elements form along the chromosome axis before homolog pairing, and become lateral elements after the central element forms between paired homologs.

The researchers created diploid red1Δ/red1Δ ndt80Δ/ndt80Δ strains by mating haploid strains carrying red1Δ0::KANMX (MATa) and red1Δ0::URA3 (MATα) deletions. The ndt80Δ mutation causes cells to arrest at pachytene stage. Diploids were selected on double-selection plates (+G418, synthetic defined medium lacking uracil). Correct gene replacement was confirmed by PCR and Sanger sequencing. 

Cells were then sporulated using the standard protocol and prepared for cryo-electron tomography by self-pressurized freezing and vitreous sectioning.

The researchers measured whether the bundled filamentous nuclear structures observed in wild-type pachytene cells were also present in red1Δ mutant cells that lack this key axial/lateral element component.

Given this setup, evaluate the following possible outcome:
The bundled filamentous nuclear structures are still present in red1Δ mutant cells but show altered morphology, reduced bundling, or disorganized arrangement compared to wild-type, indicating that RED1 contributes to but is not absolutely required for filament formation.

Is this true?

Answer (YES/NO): NO